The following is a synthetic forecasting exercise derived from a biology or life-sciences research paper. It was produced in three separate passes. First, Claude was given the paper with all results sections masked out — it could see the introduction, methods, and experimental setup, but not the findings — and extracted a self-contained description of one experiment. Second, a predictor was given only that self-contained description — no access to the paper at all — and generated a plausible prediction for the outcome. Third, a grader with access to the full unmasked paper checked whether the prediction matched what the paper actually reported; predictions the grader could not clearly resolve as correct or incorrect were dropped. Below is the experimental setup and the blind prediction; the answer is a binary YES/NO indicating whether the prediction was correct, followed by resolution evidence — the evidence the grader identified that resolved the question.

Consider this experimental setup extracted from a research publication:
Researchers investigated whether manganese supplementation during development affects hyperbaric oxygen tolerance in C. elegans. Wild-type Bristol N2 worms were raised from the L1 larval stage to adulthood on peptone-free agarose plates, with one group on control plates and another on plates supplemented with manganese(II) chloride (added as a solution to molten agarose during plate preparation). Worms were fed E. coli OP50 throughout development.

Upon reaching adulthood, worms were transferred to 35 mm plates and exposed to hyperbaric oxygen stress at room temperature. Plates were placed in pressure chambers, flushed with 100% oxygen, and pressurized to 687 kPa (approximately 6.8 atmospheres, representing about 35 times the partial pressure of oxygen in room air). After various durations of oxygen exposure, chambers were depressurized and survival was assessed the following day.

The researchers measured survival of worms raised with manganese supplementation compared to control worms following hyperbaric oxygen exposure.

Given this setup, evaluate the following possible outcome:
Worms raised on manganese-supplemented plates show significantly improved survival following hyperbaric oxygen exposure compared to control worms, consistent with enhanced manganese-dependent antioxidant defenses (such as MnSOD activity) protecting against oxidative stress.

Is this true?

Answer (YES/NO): YES